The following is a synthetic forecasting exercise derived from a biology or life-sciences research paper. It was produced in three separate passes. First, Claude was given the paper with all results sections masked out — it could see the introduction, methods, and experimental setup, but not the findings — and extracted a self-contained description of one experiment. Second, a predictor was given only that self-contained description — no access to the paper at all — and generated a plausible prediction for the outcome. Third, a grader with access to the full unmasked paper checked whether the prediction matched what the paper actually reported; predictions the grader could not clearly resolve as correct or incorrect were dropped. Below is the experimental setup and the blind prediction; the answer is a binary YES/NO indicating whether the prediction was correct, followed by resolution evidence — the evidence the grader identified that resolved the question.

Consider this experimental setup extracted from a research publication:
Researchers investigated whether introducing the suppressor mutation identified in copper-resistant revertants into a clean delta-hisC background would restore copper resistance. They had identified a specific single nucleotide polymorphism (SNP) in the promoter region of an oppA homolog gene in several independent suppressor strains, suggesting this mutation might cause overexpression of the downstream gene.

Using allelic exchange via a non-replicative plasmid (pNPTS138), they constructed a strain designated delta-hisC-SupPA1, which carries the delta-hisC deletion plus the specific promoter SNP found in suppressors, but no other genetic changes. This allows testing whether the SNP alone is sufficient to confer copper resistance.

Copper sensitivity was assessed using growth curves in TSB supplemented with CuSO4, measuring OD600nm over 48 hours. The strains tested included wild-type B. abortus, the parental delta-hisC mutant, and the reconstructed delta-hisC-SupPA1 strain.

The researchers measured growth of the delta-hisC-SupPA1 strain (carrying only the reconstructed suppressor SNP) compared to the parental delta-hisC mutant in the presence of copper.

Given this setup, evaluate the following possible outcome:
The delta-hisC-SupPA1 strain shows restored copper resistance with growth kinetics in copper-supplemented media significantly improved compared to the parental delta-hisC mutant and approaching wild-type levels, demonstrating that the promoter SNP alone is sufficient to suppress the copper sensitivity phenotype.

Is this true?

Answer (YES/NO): YES